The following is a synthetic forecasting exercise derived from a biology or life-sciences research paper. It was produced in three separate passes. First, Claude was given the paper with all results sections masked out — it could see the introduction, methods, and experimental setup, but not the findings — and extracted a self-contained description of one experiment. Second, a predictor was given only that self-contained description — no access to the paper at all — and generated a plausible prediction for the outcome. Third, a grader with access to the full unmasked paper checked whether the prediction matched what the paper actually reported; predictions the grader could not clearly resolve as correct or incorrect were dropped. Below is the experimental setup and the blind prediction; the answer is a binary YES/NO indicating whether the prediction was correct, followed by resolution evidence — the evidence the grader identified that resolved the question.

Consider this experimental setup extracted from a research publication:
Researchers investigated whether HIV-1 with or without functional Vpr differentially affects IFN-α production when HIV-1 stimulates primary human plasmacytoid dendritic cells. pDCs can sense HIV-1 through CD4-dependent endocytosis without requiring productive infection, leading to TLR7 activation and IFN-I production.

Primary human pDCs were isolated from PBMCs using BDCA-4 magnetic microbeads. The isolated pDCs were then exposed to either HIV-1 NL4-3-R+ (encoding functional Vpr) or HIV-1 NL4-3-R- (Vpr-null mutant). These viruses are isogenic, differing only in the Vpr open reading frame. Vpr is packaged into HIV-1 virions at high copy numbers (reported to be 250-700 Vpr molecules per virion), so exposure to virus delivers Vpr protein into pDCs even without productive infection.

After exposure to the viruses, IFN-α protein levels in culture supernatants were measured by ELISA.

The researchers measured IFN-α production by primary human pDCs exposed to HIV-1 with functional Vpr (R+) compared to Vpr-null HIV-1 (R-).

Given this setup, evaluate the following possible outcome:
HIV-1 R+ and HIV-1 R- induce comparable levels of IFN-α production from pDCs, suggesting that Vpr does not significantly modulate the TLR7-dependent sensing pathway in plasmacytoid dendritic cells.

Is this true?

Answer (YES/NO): NO